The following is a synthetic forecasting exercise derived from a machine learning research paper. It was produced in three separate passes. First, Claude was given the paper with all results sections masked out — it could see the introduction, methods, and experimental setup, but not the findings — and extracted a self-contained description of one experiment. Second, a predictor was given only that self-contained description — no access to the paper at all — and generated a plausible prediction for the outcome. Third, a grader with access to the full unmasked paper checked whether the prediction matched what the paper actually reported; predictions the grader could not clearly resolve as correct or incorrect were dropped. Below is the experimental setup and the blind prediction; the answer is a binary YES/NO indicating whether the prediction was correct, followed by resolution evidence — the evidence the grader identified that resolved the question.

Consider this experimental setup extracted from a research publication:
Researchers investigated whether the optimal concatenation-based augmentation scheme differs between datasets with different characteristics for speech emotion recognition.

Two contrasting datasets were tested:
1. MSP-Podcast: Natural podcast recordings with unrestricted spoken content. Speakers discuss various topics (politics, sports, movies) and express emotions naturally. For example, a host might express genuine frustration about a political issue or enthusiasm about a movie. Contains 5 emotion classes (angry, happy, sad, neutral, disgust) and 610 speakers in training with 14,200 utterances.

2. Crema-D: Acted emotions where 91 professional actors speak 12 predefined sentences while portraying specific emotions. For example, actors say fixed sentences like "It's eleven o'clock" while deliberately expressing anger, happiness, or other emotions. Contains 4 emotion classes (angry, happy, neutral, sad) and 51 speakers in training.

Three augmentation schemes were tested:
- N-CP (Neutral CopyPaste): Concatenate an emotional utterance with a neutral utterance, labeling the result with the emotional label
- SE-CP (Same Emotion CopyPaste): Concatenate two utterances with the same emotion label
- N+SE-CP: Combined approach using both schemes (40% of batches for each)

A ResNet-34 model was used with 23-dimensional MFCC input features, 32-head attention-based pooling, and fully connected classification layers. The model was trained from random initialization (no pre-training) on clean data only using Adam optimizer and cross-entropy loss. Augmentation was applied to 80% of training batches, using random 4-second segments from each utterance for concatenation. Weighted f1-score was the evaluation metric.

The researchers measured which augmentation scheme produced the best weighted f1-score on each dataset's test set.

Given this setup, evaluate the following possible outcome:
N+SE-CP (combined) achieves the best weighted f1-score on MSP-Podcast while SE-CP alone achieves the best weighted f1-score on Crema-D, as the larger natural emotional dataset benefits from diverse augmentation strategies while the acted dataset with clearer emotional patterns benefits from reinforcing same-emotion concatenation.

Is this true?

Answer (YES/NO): NO